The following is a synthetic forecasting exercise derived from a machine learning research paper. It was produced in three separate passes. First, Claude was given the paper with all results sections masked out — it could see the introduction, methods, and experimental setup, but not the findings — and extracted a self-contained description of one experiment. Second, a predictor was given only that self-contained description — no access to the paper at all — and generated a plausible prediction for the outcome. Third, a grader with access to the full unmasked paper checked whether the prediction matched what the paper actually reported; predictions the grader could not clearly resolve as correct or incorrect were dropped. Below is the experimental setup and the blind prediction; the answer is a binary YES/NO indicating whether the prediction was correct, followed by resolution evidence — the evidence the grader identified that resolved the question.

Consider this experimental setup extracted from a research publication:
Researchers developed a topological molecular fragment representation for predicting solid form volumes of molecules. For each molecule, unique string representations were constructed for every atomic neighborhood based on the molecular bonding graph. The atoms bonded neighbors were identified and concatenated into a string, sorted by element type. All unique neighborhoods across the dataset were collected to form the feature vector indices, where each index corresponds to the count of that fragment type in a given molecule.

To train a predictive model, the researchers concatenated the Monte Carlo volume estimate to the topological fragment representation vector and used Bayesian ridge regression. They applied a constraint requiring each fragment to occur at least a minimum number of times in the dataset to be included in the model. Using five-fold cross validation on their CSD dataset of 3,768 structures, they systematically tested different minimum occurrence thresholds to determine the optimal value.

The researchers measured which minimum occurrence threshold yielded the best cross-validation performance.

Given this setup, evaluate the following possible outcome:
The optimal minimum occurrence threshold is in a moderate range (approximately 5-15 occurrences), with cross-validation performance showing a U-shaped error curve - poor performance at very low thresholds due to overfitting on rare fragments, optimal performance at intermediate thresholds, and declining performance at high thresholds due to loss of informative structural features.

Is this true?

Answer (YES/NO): NO